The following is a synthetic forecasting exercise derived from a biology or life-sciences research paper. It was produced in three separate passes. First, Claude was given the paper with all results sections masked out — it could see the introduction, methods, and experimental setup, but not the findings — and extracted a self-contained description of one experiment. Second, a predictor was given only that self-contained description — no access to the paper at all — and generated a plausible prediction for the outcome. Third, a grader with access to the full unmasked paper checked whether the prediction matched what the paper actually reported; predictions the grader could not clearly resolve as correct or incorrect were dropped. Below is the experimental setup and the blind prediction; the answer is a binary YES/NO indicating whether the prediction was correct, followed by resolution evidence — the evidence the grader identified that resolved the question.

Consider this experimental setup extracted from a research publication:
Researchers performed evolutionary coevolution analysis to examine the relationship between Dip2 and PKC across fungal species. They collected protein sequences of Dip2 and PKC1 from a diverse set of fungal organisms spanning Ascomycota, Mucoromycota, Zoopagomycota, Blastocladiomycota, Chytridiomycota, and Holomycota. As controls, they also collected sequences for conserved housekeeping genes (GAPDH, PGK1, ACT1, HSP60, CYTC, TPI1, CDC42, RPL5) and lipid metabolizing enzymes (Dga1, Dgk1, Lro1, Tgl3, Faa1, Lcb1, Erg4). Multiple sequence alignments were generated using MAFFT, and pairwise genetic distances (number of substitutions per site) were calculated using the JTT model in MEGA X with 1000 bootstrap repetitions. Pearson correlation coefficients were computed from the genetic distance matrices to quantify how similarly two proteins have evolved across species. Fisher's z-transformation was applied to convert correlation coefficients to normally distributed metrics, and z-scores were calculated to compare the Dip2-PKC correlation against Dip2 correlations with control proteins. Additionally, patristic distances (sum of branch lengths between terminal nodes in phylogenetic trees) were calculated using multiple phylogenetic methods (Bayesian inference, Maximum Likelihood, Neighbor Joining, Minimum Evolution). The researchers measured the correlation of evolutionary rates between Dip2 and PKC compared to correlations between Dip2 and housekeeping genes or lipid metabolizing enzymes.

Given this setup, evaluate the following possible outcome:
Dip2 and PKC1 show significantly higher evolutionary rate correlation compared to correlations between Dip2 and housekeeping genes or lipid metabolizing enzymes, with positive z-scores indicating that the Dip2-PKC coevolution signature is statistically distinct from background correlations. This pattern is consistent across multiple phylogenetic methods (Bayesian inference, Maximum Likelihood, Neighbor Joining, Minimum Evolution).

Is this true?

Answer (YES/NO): NO